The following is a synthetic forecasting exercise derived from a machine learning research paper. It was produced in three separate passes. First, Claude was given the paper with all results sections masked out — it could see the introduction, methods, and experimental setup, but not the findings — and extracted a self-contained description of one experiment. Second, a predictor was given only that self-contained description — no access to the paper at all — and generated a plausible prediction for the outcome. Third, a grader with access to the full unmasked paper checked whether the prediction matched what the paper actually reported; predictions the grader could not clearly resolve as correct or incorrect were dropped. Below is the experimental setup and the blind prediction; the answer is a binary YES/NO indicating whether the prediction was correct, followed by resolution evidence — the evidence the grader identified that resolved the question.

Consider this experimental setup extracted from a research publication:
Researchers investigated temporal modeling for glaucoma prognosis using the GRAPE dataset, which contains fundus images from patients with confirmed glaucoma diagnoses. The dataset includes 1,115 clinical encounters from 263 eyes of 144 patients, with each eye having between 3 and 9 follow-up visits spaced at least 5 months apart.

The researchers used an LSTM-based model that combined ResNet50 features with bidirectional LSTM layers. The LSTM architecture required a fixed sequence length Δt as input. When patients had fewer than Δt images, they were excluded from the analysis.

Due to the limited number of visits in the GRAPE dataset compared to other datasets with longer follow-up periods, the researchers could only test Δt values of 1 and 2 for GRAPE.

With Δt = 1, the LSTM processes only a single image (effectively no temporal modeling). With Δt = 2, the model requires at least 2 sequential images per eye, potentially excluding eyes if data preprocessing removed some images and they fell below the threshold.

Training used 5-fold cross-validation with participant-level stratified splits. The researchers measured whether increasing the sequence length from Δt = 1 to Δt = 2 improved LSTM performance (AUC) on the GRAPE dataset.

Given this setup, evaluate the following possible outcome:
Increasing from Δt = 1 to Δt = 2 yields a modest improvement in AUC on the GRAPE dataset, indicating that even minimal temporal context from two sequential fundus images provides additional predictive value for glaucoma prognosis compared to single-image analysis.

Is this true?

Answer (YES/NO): NO